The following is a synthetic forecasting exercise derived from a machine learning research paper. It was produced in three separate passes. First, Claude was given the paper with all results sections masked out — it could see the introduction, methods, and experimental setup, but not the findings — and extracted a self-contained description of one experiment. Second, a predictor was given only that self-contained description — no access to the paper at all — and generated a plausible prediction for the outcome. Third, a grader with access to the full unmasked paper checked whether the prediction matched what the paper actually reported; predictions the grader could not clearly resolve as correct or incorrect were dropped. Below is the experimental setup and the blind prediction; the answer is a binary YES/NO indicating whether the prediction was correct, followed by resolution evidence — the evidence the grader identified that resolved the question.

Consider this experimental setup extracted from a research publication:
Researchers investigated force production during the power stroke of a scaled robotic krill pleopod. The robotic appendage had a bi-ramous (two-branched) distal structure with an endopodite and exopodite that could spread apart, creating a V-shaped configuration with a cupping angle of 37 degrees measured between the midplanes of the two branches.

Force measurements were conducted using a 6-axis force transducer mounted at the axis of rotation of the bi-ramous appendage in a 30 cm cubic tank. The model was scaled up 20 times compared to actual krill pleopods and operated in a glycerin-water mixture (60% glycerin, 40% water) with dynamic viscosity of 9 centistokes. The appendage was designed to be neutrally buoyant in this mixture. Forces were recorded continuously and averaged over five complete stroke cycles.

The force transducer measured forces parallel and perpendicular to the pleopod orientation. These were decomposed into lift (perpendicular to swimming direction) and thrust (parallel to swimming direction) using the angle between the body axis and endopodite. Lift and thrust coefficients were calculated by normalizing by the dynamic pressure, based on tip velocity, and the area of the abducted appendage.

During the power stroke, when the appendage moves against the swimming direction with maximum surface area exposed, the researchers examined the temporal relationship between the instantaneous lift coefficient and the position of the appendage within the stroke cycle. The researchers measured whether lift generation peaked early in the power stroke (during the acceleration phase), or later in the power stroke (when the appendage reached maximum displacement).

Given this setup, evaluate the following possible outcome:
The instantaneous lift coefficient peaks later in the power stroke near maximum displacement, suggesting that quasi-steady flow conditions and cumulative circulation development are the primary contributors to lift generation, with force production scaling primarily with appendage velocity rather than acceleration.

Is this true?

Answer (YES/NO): NO